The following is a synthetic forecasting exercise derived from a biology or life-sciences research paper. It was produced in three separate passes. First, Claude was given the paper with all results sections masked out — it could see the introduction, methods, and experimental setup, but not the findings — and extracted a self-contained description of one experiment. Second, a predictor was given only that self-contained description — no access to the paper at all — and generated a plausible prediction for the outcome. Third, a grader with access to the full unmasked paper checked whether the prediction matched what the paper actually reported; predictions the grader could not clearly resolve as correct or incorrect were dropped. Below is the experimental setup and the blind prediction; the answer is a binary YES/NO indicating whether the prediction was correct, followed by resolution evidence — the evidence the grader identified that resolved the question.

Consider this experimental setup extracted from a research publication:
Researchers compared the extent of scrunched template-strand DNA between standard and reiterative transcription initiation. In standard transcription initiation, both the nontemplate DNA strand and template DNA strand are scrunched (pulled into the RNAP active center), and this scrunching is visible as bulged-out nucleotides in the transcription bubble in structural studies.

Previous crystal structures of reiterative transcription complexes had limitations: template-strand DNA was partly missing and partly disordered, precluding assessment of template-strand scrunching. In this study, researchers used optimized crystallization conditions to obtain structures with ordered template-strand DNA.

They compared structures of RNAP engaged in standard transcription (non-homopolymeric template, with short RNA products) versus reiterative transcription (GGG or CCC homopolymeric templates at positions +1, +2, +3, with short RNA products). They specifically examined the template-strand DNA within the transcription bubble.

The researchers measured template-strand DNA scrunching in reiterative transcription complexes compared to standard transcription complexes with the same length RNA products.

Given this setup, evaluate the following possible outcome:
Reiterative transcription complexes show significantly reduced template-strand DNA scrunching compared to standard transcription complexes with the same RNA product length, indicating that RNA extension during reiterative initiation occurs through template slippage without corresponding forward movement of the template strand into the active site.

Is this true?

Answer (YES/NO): NO